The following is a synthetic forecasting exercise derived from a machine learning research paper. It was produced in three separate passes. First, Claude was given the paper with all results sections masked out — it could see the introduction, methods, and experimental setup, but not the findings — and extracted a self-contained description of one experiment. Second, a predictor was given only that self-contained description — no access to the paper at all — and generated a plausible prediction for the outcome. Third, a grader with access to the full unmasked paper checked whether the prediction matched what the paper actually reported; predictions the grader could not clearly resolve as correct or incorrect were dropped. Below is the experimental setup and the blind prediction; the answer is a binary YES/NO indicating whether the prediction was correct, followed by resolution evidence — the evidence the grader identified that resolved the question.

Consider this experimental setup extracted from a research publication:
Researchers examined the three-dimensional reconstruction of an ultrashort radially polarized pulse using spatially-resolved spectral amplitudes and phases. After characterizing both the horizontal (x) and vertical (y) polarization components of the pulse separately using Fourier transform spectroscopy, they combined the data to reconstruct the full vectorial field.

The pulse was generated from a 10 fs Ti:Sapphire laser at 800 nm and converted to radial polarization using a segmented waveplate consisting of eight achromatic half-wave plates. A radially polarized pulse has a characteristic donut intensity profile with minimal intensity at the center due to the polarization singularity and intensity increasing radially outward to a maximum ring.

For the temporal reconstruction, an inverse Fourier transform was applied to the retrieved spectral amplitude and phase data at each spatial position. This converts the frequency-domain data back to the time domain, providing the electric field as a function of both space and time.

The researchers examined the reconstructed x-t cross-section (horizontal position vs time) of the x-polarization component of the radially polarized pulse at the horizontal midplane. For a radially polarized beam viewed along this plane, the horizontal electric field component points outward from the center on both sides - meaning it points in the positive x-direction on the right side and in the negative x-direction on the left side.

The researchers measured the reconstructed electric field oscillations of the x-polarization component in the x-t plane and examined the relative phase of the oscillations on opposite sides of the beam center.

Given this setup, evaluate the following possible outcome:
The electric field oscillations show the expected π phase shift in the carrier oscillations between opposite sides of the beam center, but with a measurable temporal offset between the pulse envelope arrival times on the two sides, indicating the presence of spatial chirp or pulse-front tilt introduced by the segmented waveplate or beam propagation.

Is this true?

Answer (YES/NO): NO